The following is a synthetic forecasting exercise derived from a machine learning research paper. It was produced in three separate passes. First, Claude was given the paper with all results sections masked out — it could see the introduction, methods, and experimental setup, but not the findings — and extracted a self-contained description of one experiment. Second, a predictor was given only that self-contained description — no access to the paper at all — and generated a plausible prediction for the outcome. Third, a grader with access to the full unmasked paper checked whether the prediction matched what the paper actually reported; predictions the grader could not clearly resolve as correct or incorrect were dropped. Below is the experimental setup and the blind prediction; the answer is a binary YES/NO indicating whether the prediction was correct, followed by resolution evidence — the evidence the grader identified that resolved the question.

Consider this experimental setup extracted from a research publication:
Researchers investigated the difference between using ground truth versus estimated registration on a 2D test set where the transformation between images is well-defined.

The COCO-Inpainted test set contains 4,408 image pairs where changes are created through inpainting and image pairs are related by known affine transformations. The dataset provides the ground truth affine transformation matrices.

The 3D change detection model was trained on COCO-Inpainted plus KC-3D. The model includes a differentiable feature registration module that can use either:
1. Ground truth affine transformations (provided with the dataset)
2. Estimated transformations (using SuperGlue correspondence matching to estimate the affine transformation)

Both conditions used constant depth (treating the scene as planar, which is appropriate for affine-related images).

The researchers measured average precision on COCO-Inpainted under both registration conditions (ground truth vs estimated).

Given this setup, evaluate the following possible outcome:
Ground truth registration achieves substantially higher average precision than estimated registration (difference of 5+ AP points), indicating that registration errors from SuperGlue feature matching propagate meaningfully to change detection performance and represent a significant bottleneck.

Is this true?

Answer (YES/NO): NO